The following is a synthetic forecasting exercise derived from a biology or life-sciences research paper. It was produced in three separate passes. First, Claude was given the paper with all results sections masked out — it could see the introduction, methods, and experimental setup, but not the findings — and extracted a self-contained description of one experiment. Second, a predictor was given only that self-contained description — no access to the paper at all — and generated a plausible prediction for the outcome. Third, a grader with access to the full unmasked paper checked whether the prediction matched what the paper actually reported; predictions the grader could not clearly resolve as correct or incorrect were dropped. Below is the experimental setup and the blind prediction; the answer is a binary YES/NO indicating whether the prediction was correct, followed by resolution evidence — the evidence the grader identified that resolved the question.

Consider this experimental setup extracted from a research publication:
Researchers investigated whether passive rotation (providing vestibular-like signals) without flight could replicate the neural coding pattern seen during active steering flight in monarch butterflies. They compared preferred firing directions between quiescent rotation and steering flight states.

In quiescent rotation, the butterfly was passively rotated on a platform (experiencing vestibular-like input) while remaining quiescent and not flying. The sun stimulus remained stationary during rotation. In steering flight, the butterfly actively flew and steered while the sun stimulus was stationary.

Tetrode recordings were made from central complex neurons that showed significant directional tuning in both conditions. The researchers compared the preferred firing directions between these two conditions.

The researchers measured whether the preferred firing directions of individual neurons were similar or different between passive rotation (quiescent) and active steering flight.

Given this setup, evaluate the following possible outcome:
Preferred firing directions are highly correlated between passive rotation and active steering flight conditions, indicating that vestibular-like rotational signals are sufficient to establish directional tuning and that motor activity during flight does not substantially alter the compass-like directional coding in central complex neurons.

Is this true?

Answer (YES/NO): NO